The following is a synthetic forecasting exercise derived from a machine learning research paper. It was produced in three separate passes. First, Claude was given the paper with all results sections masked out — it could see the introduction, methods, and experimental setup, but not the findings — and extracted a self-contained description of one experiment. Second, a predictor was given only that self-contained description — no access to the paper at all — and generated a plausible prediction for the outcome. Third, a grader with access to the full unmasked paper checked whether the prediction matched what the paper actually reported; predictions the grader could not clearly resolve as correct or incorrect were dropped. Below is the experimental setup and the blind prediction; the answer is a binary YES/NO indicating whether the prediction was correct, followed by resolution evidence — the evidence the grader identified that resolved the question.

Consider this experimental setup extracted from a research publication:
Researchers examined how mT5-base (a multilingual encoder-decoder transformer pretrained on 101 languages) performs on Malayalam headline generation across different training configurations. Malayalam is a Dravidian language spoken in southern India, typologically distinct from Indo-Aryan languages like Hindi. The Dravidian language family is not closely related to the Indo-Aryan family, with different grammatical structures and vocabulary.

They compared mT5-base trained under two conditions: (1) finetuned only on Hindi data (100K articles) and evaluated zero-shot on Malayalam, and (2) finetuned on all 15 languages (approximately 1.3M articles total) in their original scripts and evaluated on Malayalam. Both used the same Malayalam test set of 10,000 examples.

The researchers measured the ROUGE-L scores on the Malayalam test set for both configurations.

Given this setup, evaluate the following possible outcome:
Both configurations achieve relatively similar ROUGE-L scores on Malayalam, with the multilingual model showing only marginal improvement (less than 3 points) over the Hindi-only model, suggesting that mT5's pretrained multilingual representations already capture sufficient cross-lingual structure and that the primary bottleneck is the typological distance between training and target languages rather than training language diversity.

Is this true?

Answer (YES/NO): NO